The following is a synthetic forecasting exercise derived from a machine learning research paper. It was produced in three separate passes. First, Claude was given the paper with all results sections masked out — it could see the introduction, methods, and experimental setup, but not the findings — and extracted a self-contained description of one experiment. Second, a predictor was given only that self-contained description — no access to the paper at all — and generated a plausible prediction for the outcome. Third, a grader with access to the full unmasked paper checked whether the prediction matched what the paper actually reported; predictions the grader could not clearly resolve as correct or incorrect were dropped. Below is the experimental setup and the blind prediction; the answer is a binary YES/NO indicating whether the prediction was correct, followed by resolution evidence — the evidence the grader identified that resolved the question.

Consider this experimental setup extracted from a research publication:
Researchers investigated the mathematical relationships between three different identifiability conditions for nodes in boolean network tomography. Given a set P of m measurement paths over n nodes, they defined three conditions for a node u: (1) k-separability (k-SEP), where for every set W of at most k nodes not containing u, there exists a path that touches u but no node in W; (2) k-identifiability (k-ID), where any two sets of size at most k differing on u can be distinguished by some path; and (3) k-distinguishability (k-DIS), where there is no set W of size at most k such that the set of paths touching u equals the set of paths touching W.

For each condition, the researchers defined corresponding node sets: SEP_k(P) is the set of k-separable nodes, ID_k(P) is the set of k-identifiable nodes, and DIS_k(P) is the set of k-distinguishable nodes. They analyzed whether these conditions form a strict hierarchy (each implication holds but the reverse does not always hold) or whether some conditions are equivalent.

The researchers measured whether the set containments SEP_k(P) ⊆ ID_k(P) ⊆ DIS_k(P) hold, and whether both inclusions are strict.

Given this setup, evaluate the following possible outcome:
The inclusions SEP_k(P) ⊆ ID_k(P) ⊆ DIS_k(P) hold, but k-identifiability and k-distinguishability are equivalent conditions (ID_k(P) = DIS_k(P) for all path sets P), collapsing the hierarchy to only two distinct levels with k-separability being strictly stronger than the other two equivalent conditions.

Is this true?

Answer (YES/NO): NO